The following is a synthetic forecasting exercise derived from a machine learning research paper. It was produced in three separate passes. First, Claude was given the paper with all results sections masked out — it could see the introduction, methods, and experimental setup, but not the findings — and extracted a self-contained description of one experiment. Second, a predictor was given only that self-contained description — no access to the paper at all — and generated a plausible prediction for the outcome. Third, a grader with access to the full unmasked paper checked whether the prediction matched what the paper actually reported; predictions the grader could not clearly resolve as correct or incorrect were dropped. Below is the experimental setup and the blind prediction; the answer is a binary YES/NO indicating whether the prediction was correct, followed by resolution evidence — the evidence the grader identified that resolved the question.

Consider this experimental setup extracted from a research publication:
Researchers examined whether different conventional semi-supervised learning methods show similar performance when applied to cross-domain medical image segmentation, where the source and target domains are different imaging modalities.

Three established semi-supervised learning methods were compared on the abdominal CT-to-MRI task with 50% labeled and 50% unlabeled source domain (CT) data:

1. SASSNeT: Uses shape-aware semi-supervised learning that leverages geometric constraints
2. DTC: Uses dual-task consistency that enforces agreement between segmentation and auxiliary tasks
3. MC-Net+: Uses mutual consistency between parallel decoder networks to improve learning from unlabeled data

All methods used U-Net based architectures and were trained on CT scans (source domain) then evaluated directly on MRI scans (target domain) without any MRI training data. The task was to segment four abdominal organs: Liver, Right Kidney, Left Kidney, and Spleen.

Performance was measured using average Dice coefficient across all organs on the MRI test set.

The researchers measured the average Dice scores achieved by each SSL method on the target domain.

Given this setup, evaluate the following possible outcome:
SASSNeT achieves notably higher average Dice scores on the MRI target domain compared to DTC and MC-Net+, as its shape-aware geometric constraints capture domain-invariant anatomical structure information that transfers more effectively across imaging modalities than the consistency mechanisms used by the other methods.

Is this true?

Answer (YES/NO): NO